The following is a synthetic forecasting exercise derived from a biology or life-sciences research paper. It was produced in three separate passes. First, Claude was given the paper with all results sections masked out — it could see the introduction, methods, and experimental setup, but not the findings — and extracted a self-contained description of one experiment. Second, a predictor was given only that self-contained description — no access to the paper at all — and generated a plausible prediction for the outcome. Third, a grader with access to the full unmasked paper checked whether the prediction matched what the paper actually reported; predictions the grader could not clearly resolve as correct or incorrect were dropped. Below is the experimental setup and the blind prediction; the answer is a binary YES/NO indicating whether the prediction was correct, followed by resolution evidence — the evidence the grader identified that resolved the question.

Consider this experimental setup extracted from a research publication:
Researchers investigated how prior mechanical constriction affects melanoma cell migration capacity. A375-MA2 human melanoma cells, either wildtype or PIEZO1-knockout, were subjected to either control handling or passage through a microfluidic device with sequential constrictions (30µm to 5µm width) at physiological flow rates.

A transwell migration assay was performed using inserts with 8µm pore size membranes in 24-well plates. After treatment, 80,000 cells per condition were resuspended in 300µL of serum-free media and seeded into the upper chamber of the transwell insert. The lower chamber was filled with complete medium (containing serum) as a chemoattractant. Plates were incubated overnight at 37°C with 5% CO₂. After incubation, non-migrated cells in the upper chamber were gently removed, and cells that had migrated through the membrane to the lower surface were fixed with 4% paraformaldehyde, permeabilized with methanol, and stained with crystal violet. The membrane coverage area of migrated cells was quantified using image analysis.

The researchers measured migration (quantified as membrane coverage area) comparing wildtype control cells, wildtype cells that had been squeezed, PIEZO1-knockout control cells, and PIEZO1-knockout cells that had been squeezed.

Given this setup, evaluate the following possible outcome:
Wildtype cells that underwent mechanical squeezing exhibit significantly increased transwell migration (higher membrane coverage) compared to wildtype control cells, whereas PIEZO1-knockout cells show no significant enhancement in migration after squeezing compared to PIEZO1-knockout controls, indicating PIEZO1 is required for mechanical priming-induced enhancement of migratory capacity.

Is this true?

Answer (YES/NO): YES